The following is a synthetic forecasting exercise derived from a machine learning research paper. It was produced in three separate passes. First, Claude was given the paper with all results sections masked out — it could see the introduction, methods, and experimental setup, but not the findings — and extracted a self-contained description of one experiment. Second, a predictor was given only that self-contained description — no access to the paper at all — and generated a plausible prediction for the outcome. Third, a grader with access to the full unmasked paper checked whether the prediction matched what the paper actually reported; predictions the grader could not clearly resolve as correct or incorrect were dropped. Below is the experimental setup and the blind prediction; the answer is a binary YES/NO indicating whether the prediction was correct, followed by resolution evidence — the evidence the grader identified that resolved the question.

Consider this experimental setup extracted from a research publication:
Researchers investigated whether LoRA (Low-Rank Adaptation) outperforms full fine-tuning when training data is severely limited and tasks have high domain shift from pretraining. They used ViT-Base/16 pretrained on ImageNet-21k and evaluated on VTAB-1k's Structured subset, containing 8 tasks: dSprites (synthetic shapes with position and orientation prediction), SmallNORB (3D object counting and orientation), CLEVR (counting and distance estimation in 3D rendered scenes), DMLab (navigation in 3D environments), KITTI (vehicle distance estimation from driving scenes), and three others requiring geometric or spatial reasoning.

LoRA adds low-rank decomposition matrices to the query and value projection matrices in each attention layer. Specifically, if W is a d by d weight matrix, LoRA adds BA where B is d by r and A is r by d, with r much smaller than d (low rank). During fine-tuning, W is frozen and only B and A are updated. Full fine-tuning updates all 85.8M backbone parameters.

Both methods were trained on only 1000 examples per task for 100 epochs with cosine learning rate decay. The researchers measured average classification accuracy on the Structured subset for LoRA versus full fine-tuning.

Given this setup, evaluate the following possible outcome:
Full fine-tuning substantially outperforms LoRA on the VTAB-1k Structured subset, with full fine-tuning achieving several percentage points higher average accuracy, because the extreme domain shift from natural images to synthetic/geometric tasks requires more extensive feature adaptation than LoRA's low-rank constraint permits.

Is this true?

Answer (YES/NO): NO